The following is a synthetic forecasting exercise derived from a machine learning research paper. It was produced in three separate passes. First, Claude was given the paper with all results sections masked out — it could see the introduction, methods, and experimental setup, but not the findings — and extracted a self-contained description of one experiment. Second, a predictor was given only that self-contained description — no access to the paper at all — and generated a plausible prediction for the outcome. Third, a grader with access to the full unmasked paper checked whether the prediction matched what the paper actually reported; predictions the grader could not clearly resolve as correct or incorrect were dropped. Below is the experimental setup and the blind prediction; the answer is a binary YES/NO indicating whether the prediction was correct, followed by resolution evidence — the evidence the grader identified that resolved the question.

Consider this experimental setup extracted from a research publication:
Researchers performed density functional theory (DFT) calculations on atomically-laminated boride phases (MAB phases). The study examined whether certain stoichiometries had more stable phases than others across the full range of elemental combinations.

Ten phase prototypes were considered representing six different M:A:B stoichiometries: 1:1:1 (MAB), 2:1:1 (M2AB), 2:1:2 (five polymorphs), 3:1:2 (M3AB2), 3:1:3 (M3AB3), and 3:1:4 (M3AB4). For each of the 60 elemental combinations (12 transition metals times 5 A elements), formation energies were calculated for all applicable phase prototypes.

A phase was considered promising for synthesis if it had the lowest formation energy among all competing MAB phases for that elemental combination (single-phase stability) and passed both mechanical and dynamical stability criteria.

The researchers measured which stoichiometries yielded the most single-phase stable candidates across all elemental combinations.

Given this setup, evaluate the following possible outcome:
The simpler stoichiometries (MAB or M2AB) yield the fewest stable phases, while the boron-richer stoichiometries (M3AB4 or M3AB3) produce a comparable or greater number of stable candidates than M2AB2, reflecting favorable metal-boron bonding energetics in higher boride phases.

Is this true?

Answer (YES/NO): NO